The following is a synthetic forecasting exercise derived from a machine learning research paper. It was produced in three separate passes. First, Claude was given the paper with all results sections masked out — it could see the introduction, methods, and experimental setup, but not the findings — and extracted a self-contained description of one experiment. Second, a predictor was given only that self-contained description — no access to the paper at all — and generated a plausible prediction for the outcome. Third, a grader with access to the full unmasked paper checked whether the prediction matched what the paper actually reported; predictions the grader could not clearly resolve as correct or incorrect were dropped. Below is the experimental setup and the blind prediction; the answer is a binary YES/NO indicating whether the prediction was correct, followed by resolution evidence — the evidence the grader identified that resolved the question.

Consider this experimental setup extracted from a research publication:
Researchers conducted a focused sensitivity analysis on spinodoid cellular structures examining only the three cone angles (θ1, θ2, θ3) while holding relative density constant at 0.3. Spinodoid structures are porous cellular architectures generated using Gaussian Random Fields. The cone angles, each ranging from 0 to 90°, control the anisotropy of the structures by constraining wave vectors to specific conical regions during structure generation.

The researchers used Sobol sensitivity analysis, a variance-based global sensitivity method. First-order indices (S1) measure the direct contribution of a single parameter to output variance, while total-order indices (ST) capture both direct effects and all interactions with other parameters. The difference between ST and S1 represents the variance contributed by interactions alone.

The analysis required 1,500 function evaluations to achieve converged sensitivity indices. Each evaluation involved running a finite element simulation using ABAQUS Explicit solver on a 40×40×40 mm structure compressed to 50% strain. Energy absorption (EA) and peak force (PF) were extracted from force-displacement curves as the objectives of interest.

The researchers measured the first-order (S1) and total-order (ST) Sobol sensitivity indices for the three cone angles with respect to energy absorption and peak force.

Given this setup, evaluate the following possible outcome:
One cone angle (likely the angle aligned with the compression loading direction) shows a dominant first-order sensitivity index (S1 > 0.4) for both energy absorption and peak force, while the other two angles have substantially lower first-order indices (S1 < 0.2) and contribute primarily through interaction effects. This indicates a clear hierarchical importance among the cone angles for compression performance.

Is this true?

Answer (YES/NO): NO